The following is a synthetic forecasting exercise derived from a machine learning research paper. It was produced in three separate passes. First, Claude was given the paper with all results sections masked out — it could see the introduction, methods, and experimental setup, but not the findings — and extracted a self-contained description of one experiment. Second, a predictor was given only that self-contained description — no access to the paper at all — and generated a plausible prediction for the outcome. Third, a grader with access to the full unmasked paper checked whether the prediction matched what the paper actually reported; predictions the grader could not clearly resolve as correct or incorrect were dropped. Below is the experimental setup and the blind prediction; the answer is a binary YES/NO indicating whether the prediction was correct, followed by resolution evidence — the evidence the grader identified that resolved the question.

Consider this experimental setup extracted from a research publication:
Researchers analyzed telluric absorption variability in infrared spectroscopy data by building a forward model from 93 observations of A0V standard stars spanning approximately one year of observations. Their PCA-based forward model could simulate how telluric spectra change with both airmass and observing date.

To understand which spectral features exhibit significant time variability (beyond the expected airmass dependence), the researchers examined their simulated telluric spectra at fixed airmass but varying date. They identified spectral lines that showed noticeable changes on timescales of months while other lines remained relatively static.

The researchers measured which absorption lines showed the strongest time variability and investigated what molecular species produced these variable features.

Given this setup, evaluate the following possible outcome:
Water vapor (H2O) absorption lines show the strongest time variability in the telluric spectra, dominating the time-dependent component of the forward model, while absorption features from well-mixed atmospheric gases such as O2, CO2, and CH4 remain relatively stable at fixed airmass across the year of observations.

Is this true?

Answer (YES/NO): NO